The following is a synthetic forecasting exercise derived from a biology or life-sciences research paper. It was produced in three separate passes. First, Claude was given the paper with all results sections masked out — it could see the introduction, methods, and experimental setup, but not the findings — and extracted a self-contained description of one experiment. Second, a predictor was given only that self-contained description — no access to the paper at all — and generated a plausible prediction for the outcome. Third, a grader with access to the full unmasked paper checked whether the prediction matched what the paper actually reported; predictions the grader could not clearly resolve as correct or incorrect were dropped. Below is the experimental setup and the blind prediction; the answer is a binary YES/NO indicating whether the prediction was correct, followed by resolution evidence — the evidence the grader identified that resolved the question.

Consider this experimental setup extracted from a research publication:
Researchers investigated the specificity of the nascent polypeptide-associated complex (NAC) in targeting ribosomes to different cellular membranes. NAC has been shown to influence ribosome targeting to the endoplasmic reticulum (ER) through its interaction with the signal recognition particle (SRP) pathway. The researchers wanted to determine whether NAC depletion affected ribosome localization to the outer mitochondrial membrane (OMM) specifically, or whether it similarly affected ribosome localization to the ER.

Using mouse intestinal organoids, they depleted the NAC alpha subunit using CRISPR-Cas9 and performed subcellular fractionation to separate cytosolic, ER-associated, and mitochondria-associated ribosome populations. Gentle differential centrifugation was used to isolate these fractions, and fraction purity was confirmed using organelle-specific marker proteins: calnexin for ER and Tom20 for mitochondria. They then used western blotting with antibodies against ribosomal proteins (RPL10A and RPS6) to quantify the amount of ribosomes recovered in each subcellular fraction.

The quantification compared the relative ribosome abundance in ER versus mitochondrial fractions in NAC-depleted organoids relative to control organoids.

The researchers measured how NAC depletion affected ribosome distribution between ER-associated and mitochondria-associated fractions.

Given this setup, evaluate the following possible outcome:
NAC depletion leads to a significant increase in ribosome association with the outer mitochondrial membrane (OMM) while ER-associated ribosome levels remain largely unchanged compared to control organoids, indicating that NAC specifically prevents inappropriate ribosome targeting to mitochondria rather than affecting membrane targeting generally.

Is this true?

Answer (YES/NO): NO